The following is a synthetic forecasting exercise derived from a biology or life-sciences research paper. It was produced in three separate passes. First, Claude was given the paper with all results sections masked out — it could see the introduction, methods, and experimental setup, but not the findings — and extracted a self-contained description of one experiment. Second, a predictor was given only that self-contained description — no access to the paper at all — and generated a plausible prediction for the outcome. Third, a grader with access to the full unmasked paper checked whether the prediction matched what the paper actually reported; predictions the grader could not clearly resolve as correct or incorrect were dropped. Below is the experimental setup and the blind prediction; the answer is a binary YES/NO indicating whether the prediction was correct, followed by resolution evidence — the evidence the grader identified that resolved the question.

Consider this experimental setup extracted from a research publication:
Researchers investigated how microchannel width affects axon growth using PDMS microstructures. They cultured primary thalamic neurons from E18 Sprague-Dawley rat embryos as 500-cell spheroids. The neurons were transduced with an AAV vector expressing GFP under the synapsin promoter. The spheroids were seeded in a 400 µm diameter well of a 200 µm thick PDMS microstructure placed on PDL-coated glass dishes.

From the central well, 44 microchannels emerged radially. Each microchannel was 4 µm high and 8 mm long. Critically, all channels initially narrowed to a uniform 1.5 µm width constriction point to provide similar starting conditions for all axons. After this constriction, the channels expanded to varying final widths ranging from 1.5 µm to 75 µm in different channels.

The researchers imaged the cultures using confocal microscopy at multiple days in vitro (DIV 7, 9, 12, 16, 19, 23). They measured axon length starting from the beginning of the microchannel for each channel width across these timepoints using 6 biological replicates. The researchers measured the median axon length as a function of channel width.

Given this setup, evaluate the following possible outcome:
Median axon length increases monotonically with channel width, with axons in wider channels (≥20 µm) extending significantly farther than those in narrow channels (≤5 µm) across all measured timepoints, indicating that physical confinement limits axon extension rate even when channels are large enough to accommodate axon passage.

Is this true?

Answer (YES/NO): NO